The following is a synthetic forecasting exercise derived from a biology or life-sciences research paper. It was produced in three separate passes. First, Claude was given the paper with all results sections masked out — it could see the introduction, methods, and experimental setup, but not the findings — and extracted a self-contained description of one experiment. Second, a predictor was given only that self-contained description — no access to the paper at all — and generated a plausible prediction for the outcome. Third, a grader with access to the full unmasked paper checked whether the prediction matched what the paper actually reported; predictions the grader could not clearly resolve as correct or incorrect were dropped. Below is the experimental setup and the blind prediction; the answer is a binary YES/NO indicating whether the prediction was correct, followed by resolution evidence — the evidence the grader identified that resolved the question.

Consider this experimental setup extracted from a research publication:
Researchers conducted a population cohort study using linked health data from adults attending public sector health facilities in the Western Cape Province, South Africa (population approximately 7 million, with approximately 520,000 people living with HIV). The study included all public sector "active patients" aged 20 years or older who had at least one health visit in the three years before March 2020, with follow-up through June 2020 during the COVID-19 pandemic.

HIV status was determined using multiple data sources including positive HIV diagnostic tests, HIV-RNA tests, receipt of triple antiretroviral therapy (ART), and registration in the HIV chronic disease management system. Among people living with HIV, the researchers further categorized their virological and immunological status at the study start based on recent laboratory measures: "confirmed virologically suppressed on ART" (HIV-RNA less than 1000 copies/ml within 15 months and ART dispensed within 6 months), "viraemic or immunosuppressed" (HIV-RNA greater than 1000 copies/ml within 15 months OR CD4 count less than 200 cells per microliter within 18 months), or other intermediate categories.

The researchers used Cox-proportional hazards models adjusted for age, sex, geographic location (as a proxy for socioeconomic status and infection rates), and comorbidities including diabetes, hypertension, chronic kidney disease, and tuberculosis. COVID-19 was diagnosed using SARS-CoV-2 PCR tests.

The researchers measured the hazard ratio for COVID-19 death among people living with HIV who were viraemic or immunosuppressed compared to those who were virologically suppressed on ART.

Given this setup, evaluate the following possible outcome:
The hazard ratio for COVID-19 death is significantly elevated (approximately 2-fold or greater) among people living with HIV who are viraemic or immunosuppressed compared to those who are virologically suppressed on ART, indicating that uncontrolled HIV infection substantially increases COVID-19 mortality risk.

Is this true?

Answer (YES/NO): NO